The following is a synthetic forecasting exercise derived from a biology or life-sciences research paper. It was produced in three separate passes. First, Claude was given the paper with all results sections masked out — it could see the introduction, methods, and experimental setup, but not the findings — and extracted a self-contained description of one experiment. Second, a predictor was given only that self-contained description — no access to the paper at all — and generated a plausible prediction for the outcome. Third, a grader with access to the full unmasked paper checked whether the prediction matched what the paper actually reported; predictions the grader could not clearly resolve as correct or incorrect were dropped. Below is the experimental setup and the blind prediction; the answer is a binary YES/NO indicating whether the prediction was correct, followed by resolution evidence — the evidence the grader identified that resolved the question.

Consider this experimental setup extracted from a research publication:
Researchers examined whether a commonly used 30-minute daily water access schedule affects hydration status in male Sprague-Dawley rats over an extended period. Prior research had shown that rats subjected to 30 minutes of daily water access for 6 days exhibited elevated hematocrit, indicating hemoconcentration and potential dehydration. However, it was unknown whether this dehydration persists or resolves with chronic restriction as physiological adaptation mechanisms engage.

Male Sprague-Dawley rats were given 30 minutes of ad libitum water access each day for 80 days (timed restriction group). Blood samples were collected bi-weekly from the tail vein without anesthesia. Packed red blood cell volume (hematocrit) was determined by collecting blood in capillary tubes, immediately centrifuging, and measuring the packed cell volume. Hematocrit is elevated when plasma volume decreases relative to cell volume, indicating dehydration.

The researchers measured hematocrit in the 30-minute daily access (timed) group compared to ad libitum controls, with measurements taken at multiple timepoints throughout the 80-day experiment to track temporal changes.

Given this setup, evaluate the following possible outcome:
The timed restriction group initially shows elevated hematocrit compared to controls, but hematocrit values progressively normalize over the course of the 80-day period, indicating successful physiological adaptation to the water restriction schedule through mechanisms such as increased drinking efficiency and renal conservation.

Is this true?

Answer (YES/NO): NO